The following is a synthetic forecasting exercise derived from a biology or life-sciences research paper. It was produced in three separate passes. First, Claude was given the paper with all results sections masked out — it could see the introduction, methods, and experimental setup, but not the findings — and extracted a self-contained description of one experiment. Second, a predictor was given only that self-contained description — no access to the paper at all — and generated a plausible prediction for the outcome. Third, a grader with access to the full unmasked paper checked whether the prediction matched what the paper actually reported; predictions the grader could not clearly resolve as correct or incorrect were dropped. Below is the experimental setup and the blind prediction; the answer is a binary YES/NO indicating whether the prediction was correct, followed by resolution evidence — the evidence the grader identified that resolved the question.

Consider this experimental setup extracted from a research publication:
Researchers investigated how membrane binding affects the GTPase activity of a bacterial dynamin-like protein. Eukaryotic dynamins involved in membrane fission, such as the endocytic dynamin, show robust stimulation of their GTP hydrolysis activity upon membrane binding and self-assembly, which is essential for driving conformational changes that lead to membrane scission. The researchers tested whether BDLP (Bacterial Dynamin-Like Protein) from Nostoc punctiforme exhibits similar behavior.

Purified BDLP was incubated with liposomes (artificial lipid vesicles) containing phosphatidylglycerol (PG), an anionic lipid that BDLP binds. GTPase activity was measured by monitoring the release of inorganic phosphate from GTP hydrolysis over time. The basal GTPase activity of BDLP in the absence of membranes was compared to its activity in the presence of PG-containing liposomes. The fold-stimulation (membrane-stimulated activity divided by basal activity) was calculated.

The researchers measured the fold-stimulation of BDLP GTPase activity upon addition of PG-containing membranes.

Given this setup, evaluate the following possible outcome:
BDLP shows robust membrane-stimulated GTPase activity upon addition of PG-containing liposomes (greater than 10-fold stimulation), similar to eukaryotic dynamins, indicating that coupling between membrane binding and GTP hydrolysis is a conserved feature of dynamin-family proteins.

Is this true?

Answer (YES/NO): NO